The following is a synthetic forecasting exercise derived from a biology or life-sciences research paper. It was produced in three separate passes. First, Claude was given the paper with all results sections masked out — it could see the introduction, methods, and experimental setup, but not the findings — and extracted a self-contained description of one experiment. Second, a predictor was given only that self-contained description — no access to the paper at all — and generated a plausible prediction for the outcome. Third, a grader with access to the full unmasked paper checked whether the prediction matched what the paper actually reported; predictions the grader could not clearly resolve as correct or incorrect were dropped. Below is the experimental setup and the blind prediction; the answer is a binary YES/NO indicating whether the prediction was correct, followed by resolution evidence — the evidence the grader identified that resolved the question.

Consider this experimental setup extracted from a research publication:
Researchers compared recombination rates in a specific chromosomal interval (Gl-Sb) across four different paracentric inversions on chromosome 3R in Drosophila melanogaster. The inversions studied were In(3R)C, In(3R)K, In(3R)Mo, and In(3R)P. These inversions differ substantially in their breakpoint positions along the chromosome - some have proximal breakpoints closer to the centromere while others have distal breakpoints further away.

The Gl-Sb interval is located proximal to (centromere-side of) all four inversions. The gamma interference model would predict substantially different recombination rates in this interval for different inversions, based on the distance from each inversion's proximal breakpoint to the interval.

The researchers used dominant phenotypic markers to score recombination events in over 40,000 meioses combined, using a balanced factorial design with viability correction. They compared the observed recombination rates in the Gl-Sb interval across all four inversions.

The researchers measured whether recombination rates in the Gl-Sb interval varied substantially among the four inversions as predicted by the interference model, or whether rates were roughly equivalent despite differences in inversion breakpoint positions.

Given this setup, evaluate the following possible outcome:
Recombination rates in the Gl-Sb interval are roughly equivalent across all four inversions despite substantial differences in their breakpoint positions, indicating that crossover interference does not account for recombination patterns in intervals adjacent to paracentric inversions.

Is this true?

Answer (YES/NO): YES